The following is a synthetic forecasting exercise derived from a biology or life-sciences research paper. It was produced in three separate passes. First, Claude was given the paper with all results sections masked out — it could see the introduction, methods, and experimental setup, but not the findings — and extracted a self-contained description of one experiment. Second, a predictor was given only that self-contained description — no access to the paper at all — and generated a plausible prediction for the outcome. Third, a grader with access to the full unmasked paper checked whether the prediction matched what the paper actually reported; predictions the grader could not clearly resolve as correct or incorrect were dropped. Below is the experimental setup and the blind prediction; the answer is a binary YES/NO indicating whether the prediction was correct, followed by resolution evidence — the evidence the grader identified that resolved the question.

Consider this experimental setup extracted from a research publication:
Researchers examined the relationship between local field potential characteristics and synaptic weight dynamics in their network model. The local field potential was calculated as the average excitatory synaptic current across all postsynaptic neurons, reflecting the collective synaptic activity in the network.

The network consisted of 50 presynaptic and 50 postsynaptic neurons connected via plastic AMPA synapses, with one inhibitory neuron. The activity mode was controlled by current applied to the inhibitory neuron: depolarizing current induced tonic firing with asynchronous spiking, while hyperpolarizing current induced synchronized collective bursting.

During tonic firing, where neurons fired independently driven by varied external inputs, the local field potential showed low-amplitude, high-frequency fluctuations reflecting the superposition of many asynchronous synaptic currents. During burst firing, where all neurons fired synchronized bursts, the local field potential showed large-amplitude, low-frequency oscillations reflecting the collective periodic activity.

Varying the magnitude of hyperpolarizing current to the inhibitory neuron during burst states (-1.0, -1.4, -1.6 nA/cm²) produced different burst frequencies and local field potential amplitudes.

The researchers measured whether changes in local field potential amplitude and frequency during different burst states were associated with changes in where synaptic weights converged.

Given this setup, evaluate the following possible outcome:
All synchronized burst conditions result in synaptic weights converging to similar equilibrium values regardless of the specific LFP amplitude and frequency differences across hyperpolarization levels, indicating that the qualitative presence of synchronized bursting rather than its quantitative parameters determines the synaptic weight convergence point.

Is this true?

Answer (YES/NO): NO